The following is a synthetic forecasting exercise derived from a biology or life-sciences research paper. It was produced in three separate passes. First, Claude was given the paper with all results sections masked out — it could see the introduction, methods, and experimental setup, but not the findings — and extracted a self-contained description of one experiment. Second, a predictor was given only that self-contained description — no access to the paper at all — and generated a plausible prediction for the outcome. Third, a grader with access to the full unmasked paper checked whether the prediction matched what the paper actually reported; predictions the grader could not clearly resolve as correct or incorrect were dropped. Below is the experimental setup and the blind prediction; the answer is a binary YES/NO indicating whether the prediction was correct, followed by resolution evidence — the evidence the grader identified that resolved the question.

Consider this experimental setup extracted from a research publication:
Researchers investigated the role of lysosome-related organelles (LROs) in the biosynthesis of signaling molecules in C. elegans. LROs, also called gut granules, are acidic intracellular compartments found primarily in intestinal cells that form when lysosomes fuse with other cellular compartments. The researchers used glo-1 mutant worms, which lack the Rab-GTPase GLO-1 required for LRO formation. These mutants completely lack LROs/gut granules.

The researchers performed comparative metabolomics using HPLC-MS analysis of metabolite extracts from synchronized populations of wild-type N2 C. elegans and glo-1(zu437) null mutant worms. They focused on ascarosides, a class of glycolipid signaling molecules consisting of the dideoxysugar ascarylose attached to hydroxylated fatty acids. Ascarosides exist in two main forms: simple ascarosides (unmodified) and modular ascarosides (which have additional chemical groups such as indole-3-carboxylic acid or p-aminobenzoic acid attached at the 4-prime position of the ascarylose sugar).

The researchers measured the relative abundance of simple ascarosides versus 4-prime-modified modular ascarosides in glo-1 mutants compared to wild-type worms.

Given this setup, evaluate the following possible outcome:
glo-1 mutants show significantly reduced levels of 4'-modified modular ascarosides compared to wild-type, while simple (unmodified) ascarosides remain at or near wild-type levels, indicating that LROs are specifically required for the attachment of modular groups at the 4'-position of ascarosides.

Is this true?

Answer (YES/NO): YES